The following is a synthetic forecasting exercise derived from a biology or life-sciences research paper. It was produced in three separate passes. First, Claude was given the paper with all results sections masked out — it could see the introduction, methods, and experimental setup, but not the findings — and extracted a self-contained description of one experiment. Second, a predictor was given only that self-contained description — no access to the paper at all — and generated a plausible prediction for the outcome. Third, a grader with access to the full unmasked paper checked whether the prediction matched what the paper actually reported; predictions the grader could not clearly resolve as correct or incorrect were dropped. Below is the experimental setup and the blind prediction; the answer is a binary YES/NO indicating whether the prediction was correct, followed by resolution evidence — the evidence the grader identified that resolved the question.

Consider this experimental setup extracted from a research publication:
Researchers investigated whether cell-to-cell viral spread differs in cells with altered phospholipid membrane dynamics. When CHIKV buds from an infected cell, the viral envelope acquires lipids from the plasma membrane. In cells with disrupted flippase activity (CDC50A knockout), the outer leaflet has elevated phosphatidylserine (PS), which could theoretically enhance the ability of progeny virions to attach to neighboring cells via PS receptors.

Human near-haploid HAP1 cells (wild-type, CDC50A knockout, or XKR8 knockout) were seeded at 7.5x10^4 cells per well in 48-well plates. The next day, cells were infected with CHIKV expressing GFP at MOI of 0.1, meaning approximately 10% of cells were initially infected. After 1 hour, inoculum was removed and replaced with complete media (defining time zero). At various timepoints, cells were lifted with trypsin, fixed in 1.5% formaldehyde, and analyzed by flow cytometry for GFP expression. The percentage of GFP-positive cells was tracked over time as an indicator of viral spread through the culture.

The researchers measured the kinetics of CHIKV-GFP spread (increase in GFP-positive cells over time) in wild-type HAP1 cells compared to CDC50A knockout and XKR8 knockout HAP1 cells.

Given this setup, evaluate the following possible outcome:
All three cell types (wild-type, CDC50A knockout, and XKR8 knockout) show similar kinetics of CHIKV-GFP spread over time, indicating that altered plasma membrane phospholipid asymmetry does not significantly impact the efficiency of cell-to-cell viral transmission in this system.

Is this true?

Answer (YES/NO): YES